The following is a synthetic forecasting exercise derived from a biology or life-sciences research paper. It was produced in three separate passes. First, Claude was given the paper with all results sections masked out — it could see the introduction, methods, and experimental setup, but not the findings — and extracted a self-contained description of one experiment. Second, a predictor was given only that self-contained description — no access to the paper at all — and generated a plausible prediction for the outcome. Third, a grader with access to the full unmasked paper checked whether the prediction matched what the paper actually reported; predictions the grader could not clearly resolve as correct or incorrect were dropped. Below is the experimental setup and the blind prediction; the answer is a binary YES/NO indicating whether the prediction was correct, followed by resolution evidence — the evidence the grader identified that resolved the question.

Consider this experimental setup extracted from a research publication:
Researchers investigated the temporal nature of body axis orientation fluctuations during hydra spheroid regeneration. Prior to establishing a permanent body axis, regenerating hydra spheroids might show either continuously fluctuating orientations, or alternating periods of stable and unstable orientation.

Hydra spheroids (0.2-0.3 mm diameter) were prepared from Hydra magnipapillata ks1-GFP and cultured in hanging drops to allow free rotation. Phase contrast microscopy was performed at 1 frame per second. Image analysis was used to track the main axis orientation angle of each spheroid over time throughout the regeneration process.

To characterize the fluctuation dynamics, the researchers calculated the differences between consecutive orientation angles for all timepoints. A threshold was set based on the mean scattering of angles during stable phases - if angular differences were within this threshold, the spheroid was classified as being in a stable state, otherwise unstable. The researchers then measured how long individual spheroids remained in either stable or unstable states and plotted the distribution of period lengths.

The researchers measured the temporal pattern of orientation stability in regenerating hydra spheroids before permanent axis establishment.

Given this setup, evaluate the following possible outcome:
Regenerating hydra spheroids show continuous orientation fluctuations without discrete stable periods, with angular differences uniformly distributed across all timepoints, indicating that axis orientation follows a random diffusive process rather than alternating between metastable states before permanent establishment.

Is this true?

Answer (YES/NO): NO